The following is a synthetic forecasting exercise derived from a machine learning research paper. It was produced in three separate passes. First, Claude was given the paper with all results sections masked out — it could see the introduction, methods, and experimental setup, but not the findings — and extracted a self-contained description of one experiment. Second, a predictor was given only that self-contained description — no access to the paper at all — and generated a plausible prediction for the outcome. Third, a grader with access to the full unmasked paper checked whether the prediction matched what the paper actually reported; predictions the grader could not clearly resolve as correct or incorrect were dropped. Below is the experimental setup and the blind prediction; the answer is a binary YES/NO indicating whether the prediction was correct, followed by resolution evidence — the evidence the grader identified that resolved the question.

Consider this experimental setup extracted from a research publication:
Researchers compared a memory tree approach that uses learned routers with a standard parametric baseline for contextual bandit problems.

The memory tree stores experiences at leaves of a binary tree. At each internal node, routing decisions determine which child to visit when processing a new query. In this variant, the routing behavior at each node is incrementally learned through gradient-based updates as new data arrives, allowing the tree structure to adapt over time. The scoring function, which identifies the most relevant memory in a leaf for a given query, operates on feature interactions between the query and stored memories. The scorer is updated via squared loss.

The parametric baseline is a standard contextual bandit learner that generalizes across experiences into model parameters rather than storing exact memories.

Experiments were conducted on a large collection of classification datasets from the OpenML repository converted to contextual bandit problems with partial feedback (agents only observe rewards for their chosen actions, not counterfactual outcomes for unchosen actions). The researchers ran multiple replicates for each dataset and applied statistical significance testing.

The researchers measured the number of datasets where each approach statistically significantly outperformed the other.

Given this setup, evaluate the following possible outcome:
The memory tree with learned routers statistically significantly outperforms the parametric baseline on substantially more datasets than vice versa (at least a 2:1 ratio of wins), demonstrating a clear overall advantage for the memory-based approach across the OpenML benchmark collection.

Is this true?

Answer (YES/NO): NO